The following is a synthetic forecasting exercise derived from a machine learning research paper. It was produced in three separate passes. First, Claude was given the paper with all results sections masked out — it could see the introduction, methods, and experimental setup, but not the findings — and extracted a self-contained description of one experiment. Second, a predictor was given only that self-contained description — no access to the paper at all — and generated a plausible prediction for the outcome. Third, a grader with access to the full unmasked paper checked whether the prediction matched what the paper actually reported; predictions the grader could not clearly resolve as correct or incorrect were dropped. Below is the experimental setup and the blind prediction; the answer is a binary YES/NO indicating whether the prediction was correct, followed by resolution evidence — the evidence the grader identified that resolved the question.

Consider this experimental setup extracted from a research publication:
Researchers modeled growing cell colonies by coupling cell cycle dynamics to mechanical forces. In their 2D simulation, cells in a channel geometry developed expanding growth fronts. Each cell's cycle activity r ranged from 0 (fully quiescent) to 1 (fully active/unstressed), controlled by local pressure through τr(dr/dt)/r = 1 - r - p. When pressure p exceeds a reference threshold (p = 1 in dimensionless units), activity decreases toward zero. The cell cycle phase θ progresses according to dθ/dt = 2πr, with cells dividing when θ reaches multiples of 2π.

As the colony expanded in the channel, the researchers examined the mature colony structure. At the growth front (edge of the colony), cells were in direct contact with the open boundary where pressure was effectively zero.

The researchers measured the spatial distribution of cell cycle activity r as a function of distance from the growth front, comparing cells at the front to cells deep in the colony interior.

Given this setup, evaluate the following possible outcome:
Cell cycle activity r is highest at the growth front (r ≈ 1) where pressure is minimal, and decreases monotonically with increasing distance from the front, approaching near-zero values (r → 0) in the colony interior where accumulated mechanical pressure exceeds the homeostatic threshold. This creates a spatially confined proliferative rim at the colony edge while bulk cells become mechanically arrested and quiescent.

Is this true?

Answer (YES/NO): YES